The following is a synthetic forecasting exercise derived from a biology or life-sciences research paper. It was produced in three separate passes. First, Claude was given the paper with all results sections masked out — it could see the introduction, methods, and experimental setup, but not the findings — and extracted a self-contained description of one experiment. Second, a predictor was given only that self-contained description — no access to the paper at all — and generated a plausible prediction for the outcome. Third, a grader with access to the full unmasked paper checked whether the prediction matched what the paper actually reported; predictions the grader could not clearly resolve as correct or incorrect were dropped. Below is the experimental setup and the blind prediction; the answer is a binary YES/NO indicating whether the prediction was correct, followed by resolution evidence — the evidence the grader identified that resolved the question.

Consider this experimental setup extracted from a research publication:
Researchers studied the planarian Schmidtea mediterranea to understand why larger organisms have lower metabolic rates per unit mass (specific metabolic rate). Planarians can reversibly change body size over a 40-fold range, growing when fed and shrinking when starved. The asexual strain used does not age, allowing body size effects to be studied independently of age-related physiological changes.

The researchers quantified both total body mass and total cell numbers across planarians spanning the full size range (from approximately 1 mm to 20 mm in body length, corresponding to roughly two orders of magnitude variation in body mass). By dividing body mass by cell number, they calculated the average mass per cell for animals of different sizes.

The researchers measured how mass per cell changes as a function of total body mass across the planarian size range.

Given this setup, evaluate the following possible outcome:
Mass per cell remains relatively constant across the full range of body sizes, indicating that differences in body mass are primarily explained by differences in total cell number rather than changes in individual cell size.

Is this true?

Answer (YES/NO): NO